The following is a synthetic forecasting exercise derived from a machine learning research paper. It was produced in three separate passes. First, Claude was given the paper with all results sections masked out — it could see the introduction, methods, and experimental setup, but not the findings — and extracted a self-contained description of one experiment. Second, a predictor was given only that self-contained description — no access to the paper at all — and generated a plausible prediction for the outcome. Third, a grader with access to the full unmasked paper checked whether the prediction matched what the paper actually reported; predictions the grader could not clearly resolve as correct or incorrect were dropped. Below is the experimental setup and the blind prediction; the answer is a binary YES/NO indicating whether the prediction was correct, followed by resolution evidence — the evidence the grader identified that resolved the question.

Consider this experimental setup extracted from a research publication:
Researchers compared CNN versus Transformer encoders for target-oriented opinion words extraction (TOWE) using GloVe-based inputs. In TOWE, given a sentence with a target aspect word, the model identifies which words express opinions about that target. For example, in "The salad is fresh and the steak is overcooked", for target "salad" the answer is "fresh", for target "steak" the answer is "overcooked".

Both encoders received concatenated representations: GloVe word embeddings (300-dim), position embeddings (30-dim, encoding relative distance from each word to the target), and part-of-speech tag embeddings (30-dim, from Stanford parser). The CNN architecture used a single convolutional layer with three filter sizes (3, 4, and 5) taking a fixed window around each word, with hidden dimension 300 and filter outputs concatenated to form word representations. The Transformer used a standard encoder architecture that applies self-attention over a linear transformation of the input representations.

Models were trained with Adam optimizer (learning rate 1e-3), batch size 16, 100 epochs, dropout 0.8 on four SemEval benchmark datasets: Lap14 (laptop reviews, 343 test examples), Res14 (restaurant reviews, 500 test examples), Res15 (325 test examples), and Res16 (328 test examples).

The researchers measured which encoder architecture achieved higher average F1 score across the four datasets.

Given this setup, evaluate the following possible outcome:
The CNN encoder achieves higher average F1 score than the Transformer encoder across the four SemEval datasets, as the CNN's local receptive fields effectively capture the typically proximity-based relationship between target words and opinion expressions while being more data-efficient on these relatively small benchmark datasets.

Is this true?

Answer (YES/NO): YES